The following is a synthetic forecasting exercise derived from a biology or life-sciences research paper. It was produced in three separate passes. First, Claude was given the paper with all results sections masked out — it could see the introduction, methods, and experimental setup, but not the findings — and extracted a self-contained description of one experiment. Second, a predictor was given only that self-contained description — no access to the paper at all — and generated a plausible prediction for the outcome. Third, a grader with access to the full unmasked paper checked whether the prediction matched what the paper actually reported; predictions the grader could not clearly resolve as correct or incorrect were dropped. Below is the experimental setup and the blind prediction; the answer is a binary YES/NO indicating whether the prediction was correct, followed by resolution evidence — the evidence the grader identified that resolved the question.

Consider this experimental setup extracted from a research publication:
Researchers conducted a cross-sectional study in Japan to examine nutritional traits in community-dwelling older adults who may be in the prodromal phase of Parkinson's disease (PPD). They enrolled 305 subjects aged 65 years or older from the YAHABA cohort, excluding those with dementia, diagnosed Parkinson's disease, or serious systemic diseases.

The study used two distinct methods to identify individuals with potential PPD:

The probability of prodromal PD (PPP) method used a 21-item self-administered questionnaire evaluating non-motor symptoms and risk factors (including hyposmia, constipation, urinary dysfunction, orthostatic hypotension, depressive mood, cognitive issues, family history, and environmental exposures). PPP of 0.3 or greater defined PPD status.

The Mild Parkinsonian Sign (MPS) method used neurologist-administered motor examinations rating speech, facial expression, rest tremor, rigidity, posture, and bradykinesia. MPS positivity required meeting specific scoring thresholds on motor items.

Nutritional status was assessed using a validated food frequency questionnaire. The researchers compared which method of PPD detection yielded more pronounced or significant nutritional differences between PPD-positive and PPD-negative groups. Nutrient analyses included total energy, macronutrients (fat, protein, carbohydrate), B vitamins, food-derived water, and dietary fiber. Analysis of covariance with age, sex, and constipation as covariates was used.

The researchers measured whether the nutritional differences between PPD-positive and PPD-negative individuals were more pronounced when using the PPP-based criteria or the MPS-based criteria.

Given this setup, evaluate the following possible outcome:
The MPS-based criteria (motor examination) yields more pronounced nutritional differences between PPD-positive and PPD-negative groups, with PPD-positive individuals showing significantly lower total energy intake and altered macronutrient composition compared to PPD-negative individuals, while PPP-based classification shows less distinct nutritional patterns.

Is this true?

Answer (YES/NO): NO